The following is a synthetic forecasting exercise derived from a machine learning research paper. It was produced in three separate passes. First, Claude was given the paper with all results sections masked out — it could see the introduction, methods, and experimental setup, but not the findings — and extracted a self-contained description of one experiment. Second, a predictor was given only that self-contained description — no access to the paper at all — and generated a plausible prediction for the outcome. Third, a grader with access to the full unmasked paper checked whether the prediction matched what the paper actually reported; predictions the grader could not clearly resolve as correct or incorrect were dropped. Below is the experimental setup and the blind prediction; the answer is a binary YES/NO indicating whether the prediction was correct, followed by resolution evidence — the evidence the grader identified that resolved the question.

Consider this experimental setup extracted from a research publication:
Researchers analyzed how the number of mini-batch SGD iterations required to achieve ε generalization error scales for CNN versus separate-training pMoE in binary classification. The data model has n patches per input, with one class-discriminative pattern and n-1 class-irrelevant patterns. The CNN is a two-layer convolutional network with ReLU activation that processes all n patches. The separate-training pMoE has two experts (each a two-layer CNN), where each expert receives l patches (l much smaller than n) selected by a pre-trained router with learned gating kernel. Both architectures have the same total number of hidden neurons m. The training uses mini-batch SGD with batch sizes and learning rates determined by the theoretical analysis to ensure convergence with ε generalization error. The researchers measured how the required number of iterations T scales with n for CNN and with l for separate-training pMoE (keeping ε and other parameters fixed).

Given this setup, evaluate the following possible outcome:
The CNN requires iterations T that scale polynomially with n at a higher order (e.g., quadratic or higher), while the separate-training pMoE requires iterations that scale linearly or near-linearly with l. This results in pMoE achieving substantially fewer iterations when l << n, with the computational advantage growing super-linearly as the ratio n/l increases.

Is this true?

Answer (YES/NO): NO